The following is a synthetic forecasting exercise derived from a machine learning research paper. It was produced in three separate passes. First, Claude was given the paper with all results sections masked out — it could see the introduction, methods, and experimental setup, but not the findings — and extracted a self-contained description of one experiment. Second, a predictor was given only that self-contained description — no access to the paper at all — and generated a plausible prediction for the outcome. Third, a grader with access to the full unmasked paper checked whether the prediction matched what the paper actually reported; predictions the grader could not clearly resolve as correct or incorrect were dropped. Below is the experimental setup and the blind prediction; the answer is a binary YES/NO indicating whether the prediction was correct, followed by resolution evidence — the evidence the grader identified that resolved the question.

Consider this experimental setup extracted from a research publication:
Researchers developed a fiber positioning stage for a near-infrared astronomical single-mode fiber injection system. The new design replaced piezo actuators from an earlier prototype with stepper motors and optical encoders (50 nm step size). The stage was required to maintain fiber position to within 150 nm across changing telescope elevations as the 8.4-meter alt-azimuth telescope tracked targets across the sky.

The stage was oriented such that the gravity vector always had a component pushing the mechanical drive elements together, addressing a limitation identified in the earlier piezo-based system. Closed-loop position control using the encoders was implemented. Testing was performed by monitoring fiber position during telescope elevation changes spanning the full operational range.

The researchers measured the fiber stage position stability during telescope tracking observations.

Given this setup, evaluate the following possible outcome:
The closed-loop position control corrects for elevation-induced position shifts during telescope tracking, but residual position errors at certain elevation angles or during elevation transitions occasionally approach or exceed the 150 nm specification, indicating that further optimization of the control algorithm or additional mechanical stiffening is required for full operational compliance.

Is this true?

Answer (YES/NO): NO